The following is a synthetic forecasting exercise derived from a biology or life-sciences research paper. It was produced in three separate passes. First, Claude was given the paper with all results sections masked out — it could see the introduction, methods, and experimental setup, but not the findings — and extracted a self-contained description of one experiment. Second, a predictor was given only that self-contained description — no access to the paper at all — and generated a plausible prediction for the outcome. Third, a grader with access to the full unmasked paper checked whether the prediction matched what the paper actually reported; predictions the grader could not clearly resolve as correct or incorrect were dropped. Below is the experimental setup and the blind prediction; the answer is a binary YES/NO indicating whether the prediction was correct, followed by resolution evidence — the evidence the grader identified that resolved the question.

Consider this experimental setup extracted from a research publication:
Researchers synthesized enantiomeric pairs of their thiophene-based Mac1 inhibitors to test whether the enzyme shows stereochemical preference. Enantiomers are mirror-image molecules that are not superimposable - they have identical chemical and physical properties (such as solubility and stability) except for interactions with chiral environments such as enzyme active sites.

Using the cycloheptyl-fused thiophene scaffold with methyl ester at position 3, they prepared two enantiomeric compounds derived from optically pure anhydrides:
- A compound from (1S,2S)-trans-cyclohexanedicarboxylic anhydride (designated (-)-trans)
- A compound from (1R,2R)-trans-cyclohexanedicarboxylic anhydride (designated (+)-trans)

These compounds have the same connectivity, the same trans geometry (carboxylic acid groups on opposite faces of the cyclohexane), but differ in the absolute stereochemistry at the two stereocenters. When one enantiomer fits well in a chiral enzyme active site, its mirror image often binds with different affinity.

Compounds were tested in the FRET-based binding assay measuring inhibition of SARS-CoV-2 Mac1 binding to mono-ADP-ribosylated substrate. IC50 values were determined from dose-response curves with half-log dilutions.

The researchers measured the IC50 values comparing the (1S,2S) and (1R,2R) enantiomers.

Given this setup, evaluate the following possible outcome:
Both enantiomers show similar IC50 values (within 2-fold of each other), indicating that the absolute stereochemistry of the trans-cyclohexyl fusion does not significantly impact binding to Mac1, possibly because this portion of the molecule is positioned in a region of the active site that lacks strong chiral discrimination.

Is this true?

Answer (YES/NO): NO